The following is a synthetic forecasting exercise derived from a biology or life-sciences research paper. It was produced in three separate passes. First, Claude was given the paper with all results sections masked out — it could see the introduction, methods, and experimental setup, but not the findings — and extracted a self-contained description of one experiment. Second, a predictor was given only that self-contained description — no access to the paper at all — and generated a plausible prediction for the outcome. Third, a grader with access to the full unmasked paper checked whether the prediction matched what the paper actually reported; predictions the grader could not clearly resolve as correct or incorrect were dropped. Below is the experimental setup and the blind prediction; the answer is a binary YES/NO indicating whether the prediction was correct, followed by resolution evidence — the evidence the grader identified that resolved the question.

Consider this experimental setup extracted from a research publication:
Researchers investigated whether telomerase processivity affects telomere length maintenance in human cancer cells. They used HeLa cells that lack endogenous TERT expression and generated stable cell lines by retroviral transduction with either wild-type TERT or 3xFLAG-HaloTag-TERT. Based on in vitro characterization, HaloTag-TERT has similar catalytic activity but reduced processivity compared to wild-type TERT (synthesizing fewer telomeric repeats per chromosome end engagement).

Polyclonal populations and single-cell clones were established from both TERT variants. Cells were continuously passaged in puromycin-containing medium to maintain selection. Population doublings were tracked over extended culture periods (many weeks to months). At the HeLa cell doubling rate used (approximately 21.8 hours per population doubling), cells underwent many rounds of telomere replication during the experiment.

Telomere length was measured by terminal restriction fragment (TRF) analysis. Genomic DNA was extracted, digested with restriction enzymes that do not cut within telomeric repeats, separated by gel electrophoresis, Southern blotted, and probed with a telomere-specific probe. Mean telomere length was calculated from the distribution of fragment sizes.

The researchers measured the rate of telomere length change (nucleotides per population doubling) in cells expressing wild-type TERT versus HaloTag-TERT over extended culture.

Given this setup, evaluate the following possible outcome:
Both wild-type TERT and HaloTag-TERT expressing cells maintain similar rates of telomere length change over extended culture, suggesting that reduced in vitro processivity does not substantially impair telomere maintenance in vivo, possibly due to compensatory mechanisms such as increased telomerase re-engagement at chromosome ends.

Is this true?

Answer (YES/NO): NO